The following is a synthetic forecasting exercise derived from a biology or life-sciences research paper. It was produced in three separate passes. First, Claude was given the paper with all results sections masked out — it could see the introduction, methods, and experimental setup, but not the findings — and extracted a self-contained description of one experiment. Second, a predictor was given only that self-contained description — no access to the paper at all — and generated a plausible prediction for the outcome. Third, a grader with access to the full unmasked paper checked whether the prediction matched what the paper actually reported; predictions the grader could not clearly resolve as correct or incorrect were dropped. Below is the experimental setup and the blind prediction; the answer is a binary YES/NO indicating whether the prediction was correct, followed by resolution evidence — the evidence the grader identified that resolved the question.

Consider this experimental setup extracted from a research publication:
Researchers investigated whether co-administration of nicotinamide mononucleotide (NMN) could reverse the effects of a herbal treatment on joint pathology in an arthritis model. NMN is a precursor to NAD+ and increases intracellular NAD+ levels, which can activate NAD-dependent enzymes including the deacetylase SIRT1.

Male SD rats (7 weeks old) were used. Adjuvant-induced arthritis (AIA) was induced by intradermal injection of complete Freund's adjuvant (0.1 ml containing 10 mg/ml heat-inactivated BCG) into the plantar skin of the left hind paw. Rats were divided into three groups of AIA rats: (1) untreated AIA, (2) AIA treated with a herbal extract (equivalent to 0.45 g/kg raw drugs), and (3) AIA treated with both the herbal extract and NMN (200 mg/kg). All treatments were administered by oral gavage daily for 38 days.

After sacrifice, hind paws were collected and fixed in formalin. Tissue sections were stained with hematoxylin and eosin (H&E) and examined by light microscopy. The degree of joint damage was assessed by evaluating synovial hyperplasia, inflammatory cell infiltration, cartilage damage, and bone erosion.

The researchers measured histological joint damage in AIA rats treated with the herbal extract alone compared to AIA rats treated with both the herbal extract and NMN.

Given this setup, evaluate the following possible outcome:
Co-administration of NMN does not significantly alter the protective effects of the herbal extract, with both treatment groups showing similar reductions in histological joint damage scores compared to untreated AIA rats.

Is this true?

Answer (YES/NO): NO